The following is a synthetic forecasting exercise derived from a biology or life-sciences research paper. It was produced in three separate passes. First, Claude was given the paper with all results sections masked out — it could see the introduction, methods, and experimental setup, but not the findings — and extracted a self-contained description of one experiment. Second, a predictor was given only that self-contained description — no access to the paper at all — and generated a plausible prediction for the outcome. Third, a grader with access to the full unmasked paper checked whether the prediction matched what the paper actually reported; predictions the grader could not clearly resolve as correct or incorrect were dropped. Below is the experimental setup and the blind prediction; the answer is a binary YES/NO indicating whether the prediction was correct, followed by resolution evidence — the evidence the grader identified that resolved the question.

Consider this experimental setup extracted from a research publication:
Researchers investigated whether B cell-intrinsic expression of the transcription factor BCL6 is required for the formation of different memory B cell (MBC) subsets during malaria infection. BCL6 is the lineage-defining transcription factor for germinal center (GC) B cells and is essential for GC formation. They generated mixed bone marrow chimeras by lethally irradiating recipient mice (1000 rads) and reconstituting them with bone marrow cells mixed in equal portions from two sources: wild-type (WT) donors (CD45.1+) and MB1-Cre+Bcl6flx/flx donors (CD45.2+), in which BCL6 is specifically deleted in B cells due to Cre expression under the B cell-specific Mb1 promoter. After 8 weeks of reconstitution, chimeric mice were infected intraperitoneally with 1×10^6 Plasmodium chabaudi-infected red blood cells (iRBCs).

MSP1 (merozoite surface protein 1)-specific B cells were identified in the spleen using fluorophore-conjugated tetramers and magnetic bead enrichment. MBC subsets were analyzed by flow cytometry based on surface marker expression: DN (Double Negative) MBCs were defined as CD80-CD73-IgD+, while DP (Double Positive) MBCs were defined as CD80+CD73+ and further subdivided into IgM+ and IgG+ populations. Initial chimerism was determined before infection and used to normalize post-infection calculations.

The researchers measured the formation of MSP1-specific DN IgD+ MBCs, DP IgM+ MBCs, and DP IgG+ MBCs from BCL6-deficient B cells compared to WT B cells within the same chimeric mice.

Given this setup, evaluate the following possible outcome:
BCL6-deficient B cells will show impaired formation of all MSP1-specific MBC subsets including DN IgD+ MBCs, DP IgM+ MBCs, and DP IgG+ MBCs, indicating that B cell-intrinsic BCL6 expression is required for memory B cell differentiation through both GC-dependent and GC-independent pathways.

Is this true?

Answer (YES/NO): NO